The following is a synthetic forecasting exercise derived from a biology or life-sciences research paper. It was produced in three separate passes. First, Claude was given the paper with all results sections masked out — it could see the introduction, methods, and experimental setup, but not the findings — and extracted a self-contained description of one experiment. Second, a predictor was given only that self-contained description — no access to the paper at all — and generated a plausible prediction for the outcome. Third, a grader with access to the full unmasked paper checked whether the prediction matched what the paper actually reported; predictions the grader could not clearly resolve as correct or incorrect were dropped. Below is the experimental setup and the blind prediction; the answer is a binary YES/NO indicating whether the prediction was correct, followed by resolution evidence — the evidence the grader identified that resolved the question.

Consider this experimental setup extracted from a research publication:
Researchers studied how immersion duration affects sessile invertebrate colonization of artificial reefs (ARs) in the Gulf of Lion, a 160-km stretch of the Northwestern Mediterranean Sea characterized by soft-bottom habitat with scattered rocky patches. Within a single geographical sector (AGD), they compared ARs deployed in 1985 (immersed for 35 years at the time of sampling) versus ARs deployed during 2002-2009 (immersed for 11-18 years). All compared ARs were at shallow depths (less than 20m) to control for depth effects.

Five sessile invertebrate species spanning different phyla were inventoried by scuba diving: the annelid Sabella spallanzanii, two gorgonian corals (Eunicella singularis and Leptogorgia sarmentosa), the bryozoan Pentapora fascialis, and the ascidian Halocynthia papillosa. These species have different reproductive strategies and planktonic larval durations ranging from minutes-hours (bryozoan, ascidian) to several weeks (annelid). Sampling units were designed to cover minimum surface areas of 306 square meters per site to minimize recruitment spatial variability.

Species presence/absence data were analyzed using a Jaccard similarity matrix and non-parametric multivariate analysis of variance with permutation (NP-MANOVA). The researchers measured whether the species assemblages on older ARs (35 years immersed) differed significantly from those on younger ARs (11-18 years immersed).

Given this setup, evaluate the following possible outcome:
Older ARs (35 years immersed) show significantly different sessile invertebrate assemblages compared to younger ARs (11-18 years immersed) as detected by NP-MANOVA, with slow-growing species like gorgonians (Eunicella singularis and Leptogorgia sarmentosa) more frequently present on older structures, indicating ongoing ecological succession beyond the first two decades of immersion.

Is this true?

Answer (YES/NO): NO